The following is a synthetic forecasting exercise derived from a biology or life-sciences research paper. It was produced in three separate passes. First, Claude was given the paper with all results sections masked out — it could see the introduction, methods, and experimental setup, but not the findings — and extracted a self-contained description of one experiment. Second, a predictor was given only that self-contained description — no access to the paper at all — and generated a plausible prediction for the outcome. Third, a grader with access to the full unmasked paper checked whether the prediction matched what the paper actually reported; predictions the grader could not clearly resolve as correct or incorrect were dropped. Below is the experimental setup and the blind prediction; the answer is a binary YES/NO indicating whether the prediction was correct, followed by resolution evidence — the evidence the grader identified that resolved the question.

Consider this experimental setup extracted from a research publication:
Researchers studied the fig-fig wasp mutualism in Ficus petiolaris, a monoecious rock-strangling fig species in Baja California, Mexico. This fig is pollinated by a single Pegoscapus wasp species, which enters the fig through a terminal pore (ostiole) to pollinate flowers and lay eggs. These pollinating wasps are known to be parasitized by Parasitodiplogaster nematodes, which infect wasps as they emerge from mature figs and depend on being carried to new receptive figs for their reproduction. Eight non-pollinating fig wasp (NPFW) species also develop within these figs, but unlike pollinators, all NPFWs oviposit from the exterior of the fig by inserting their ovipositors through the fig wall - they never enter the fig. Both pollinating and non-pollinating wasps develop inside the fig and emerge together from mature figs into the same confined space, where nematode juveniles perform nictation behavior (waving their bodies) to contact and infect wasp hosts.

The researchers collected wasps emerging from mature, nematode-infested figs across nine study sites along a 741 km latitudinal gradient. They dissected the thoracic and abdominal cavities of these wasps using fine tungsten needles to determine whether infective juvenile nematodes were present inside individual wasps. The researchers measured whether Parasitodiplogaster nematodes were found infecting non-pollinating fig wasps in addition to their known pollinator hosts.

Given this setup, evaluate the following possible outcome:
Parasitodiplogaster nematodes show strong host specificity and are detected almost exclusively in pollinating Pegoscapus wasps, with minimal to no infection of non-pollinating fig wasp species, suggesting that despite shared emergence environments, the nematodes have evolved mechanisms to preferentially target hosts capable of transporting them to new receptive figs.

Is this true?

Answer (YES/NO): NO